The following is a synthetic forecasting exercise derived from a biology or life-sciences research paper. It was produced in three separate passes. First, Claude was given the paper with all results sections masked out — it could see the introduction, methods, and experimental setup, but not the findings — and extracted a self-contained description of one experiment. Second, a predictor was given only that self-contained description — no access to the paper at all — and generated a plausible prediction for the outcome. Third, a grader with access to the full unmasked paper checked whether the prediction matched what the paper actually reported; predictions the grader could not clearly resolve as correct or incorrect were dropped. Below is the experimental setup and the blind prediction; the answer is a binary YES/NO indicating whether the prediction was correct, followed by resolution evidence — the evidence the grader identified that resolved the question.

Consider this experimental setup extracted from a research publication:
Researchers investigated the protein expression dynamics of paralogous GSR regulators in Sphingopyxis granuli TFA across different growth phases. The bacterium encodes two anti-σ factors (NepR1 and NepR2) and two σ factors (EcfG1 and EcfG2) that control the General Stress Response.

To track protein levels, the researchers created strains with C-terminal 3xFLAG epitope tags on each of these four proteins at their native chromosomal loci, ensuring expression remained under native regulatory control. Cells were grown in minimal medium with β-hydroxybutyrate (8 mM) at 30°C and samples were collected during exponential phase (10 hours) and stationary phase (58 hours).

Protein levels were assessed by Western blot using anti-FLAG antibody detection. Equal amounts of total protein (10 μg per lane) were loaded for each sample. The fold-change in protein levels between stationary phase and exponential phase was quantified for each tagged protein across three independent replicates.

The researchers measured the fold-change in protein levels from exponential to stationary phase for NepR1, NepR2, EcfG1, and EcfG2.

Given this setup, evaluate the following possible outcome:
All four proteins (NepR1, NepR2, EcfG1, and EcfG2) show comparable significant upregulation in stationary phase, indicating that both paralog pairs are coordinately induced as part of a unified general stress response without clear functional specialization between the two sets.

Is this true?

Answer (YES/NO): NO